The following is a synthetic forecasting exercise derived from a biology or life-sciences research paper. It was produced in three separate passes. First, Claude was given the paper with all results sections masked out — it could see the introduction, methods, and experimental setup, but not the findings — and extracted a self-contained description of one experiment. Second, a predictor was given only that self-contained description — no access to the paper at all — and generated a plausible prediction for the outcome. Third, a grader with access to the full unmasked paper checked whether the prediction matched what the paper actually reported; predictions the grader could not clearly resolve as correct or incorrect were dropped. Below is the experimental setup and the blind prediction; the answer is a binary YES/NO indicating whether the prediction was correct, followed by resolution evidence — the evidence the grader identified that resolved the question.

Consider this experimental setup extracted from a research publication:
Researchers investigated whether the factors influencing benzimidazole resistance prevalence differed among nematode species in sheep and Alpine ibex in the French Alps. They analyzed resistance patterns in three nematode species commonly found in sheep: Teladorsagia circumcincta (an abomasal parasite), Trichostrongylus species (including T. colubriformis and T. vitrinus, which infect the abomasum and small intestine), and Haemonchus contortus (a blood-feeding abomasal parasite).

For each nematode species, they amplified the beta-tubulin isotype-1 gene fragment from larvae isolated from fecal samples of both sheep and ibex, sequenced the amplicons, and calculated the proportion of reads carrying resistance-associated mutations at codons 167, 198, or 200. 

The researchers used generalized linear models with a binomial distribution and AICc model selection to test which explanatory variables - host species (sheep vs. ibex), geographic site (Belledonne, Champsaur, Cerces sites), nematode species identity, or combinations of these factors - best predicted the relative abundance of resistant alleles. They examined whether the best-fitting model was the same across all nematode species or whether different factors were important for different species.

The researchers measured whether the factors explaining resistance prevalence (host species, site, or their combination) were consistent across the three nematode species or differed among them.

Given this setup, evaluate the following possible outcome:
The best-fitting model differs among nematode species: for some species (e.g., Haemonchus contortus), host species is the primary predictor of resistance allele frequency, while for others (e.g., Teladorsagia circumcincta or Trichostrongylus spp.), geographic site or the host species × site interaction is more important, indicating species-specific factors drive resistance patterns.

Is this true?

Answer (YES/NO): NO